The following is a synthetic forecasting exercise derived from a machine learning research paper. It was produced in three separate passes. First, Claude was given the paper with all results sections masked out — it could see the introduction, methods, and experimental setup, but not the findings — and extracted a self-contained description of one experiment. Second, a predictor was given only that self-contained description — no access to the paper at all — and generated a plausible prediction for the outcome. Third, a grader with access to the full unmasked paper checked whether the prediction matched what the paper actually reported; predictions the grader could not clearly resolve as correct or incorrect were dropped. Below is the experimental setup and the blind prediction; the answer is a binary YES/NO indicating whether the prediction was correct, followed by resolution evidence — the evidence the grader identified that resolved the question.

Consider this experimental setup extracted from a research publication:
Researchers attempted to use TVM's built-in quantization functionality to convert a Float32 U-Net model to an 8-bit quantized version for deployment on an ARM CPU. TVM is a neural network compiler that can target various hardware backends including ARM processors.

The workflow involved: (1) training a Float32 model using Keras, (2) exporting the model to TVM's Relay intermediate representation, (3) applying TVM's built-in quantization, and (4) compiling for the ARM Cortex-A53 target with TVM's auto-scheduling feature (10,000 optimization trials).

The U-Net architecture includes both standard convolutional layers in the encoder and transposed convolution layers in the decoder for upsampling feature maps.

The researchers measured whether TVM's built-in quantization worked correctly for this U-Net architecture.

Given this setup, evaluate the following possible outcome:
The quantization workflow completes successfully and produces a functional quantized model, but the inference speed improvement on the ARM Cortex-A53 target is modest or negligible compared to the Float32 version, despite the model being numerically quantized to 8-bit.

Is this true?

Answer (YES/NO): NO